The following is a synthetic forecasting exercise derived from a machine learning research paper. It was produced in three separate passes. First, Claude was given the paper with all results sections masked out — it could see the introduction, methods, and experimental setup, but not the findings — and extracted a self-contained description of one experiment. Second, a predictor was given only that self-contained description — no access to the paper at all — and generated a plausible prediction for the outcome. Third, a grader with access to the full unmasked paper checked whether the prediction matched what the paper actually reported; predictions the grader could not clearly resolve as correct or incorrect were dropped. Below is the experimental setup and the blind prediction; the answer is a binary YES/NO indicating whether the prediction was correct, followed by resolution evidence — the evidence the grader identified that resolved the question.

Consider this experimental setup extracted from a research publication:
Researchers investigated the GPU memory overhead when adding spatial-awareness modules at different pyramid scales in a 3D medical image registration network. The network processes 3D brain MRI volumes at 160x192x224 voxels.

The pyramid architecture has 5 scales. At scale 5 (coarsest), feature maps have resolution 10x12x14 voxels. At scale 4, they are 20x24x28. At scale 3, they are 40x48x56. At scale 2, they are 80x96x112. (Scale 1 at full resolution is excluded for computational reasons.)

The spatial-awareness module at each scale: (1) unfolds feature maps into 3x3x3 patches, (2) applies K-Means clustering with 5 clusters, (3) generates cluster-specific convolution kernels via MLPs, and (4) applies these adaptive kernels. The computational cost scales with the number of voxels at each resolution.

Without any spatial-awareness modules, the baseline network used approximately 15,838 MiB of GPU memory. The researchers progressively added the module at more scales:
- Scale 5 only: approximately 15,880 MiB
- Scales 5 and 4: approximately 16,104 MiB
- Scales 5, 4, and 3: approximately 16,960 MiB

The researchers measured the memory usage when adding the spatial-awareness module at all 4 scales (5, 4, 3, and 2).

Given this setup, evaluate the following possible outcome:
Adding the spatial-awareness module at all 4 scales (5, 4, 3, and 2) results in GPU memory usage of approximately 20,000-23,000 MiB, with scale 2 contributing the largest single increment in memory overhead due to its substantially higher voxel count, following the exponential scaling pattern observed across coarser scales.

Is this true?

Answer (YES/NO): YES